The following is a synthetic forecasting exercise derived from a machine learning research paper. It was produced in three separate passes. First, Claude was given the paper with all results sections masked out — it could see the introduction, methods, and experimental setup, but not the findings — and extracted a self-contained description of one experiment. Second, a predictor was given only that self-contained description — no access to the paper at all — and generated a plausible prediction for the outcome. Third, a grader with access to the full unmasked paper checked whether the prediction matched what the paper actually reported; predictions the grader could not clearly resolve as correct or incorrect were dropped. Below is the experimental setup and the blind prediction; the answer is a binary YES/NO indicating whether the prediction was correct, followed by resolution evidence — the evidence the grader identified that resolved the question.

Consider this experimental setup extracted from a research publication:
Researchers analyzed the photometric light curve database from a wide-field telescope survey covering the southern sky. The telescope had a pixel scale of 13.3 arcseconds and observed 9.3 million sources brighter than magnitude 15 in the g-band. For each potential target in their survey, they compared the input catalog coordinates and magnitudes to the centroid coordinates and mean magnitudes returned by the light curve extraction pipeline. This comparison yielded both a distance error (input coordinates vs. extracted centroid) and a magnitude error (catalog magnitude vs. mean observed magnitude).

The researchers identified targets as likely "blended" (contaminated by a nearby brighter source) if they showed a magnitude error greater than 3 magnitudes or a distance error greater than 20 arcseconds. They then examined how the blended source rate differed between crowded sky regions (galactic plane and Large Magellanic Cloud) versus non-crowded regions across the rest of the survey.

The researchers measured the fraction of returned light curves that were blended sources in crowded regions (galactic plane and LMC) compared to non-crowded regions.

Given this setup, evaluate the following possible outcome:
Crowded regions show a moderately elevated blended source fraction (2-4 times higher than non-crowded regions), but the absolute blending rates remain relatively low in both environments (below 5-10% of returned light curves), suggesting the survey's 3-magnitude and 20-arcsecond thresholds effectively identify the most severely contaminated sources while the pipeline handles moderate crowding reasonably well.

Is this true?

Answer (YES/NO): NO